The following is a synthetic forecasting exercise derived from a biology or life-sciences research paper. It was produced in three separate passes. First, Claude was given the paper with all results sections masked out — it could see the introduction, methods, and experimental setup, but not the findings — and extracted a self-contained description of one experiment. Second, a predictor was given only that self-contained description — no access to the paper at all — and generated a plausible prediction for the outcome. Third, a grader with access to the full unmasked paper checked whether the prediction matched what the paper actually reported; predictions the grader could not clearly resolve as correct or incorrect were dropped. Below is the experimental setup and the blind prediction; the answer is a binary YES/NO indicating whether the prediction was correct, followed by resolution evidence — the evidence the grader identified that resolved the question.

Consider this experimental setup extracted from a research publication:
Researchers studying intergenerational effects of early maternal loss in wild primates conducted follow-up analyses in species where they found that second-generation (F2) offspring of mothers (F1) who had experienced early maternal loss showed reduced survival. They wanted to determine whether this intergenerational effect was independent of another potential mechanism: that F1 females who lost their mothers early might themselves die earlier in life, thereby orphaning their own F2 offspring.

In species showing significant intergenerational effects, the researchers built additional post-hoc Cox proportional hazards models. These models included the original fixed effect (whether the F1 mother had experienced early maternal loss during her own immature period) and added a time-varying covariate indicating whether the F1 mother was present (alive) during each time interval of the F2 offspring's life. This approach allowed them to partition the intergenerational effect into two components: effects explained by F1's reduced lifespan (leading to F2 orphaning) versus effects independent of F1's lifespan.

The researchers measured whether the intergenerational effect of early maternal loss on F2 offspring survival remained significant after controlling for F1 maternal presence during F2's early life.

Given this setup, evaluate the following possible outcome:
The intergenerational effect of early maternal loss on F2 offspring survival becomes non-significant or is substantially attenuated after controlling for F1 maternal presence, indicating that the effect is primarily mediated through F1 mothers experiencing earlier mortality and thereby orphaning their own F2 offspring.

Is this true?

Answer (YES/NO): NO